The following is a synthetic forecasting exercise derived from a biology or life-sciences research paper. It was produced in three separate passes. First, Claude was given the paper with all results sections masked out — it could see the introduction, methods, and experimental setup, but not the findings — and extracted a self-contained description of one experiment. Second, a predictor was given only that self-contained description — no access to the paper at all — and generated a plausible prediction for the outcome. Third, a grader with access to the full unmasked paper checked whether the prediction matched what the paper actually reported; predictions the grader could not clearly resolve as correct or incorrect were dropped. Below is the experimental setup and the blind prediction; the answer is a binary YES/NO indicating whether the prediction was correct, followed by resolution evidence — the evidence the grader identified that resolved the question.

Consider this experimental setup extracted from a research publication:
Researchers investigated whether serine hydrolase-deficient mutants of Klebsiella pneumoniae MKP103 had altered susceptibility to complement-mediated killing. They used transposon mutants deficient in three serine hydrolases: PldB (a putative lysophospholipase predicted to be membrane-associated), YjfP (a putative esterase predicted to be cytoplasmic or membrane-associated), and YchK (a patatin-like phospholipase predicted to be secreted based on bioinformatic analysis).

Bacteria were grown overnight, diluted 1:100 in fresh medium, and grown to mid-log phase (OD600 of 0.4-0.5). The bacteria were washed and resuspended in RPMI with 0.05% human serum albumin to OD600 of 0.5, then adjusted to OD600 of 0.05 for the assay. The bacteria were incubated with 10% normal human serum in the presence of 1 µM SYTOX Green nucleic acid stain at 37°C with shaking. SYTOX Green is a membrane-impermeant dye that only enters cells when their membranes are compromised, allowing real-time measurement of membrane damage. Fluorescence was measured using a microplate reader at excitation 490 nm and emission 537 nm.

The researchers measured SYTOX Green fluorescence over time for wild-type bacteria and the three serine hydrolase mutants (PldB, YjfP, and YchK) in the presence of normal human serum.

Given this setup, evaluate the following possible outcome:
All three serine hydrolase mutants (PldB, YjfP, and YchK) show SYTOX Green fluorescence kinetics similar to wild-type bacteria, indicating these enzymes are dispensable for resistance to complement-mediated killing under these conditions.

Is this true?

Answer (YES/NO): NO